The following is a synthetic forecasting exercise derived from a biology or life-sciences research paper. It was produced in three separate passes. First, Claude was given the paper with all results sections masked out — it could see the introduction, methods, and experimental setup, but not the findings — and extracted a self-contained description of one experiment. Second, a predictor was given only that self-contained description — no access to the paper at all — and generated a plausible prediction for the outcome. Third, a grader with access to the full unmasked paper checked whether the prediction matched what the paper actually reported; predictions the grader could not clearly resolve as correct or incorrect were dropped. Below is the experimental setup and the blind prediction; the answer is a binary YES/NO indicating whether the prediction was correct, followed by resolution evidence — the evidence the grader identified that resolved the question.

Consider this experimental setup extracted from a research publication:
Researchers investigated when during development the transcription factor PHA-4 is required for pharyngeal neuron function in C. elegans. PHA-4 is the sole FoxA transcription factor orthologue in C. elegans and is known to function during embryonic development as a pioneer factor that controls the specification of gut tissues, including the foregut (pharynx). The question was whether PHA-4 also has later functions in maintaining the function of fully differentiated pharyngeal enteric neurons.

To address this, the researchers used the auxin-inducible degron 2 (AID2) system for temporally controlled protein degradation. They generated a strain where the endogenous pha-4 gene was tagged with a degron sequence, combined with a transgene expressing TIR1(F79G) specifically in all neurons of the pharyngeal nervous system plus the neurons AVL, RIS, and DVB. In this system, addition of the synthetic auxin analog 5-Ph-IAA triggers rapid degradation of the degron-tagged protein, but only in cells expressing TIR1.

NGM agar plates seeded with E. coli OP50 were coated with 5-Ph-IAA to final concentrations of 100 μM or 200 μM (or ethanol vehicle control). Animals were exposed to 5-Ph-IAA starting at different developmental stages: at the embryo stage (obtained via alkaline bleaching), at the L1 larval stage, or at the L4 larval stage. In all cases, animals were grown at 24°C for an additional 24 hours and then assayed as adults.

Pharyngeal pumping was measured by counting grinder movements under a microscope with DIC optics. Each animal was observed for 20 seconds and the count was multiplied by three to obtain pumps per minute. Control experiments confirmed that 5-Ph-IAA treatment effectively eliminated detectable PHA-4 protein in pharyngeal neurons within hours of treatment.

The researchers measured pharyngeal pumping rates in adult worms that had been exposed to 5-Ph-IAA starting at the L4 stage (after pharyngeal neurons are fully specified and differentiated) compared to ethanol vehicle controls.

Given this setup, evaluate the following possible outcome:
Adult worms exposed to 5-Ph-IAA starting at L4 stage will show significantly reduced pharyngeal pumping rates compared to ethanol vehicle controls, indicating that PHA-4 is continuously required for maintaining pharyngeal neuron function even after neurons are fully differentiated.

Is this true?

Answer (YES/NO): YES